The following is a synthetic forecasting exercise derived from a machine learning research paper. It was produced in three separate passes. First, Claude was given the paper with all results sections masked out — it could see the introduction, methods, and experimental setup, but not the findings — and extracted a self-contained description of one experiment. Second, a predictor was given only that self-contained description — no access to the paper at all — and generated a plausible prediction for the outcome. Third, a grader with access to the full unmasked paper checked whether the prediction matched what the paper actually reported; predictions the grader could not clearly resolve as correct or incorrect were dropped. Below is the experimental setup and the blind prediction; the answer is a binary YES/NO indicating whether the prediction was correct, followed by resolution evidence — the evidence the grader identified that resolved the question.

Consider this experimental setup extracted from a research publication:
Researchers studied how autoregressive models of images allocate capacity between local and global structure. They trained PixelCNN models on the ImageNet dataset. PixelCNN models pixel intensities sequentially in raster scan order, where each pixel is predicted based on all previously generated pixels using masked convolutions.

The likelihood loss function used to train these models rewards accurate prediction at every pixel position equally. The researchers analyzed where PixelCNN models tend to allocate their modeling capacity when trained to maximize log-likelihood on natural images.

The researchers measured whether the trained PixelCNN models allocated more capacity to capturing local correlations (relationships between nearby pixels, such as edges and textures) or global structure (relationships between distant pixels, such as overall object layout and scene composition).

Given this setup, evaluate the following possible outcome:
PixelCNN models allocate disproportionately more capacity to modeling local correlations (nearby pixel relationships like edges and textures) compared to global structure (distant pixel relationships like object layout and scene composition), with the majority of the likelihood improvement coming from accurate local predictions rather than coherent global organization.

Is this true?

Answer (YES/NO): YES